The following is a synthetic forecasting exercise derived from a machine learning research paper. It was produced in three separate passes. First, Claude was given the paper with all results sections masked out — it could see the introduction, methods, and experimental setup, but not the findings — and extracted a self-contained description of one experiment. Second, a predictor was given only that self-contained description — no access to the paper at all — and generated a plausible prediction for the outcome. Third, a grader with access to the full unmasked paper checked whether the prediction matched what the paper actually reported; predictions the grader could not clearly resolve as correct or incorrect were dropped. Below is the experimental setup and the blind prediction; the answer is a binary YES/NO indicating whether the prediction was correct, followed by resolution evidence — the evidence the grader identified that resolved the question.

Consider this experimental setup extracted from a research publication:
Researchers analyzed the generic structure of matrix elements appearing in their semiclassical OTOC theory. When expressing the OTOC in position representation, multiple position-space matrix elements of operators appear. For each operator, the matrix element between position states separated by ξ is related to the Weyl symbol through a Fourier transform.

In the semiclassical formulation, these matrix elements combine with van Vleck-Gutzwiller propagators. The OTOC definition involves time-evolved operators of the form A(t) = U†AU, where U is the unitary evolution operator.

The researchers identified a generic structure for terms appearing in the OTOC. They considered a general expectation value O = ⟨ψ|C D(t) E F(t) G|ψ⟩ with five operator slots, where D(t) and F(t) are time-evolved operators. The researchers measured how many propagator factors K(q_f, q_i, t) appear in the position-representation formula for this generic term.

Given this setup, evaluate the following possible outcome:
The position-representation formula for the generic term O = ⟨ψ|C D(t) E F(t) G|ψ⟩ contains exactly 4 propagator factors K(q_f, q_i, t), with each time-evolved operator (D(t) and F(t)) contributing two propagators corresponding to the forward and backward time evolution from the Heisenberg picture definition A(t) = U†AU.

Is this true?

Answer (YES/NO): YES